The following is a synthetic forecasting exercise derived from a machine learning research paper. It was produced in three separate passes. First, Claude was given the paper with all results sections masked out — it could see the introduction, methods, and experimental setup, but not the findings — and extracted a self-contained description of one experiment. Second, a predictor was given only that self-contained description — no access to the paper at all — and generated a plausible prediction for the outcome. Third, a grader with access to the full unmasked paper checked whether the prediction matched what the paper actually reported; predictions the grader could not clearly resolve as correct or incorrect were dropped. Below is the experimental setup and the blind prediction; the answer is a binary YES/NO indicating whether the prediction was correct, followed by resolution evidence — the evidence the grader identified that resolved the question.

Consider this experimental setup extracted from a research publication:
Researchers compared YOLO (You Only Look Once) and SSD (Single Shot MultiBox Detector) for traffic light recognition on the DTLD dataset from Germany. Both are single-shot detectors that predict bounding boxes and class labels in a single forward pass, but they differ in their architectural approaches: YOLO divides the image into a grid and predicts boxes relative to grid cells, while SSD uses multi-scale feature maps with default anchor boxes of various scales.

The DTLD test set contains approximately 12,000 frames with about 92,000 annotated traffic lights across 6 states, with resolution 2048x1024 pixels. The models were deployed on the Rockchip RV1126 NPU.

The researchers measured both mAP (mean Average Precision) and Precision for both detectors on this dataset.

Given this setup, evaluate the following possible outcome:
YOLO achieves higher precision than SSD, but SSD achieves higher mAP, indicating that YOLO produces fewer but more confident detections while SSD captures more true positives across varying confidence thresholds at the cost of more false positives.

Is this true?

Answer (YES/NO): NO